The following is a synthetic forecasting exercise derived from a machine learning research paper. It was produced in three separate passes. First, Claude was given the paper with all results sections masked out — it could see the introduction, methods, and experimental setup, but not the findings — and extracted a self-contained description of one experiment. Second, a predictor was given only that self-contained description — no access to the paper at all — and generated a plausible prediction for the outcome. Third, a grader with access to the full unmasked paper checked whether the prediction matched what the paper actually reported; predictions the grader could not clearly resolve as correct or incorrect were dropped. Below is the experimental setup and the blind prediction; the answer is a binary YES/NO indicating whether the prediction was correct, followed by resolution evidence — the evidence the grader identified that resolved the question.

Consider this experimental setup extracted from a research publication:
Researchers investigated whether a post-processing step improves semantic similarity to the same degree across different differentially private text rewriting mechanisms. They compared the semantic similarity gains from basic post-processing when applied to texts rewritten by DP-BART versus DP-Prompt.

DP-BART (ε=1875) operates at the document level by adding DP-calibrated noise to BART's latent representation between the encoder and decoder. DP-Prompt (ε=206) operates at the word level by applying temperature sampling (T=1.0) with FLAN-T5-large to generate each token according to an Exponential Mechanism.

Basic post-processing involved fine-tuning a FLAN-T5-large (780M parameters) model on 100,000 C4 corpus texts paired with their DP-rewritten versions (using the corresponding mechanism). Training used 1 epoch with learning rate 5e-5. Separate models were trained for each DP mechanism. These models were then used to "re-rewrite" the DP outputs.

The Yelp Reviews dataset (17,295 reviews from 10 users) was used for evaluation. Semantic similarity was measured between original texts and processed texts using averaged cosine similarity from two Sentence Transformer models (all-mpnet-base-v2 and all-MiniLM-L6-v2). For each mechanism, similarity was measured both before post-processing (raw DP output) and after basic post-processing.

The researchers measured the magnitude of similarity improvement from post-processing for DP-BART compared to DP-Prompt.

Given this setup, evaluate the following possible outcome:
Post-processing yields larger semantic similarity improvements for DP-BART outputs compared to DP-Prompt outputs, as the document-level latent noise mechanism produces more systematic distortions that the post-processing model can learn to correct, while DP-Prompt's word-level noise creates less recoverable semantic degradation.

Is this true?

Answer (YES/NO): NO